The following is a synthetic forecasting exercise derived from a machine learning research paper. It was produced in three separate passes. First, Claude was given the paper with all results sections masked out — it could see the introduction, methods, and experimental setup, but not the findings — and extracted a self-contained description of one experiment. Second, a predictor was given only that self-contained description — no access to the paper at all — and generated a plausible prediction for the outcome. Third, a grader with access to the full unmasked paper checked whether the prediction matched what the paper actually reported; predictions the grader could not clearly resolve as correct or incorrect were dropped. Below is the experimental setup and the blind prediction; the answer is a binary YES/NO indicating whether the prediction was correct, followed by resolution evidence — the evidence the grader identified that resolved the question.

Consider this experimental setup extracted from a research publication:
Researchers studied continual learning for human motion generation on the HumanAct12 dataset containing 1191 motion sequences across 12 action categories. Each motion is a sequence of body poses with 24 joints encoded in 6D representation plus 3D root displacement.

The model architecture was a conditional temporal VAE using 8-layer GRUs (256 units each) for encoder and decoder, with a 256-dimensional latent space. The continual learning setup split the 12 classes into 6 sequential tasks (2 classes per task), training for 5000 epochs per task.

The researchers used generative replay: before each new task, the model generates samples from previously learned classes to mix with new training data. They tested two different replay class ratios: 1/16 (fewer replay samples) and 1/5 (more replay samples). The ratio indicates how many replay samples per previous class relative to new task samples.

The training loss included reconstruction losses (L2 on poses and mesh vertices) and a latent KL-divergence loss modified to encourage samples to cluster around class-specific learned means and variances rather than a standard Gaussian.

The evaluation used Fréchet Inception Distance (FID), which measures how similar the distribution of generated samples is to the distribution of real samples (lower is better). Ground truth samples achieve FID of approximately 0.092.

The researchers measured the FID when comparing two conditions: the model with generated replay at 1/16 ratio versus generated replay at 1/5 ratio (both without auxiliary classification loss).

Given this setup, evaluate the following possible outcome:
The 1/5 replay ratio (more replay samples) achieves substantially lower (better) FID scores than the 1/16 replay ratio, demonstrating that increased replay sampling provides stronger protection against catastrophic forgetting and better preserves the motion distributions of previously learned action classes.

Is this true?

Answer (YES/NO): NO